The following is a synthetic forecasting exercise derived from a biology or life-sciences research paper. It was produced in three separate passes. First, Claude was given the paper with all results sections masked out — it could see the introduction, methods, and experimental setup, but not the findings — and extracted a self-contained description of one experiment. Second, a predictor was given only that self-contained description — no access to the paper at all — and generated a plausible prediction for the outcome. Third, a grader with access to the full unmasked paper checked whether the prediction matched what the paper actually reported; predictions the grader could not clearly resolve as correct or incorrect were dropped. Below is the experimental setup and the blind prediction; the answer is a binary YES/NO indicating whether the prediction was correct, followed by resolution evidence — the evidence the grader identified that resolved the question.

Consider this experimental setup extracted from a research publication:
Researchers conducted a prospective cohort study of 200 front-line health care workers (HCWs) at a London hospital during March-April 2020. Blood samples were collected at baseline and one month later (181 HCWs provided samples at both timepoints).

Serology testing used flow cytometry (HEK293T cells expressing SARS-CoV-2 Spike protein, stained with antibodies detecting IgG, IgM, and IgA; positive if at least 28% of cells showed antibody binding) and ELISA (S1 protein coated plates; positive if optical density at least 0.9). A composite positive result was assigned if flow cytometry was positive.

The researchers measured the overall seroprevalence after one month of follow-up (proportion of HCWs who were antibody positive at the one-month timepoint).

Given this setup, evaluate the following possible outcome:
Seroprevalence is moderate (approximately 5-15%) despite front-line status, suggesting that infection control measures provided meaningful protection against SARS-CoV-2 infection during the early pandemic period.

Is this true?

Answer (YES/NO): NO